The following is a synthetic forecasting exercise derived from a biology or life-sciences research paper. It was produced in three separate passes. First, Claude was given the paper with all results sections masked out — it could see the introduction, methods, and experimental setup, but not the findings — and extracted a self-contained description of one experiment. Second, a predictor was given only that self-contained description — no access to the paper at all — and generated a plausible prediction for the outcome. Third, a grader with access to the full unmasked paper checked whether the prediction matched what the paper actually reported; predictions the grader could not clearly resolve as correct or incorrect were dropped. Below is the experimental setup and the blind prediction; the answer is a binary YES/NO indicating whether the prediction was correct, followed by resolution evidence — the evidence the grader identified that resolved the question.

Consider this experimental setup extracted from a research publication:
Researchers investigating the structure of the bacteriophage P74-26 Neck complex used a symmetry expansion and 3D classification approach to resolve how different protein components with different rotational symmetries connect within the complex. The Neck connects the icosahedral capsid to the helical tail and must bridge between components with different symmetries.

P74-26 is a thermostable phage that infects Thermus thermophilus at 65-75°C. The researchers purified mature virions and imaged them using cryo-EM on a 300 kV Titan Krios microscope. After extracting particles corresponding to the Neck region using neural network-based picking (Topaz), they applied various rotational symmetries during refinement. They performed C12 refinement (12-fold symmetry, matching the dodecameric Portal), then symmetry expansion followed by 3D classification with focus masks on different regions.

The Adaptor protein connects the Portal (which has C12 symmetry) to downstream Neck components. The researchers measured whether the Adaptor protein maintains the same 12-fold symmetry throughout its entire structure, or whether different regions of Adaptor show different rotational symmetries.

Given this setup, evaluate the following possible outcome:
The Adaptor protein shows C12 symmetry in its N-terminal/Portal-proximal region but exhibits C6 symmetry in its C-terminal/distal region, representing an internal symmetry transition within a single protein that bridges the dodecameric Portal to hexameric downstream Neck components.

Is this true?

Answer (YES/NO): NO